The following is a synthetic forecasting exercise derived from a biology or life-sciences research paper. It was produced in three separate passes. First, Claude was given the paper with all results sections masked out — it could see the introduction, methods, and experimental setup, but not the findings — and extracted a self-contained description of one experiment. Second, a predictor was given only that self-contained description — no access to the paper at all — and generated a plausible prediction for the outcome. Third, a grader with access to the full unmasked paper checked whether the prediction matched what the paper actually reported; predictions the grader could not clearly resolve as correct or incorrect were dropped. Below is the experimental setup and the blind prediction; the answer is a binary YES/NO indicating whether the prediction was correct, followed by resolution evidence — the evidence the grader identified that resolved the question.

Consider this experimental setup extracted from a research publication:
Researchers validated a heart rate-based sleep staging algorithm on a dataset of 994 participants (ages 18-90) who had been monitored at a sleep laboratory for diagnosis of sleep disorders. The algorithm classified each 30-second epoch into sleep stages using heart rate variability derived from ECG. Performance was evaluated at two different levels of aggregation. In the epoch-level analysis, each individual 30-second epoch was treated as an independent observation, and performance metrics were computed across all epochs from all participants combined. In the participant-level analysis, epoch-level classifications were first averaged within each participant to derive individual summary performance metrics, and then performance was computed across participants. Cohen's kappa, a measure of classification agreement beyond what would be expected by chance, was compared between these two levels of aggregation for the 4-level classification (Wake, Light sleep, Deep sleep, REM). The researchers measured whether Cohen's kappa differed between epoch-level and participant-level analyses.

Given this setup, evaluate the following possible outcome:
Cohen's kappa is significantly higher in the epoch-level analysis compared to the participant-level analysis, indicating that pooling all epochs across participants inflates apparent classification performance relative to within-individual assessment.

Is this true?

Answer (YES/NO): NO